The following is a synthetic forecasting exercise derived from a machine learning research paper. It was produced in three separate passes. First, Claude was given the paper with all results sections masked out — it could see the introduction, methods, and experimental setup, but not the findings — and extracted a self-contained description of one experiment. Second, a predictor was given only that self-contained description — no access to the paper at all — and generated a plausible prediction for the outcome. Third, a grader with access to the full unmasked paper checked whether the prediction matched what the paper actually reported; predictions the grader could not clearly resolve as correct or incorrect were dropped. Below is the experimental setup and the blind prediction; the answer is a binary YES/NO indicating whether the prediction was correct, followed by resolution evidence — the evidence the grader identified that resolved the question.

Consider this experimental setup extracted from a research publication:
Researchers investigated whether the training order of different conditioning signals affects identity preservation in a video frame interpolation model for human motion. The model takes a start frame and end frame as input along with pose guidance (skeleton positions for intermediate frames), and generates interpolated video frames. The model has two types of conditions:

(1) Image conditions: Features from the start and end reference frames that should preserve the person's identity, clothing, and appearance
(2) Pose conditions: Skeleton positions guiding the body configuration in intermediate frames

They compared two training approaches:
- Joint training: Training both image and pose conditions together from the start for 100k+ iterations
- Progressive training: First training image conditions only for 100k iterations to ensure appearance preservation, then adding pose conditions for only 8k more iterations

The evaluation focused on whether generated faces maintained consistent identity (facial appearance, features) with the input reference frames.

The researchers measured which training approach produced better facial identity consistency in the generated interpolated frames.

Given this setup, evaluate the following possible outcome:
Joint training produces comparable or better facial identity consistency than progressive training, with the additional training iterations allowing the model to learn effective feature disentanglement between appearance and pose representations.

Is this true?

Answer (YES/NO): NO